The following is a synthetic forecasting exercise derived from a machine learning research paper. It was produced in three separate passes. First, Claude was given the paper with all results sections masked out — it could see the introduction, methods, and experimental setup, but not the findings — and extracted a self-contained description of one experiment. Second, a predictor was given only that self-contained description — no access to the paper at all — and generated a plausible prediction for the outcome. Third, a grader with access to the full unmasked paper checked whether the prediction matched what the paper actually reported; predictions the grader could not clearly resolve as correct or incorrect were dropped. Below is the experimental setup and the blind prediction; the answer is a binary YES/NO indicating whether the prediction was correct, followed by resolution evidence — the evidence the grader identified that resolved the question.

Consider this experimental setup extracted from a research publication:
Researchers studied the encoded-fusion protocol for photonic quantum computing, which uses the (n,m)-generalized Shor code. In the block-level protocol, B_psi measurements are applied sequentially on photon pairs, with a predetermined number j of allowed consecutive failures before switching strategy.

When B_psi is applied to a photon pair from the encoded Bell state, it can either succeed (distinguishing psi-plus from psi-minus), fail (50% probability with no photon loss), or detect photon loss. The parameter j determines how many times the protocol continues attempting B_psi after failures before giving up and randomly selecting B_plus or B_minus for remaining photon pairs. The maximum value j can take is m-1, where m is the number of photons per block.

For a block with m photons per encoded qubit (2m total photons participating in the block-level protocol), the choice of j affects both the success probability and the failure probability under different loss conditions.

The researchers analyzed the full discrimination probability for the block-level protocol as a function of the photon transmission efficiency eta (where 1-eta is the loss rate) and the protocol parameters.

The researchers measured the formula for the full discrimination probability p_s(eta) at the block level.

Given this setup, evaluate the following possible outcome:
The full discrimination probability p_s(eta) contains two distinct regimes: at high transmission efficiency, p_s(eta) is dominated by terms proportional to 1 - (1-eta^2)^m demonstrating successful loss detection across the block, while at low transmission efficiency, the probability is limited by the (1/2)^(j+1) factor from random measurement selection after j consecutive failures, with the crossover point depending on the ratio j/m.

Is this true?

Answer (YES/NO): NO